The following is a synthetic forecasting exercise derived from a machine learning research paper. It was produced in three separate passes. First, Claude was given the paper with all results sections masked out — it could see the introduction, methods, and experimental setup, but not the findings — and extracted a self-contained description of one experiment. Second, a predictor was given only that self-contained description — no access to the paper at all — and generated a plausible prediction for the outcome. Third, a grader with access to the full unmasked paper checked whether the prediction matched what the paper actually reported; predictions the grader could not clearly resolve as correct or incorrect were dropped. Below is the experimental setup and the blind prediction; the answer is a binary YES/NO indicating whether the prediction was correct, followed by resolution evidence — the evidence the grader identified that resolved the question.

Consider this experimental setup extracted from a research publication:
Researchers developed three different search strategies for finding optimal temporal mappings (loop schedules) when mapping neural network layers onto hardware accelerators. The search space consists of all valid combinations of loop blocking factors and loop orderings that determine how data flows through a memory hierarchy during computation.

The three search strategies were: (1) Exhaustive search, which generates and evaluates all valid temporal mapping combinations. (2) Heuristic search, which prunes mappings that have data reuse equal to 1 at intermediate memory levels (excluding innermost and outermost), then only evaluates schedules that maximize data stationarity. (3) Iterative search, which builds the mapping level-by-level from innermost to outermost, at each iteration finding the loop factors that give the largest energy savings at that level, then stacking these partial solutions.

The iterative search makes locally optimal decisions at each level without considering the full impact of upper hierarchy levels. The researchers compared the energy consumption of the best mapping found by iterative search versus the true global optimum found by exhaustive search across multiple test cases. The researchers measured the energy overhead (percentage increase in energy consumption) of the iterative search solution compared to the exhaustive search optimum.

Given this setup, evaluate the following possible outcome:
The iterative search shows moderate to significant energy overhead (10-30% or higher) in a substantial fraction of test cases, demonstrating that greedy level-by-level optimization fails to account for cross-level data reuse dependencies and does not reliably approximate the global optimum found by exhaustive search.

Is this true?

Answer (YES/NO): NO